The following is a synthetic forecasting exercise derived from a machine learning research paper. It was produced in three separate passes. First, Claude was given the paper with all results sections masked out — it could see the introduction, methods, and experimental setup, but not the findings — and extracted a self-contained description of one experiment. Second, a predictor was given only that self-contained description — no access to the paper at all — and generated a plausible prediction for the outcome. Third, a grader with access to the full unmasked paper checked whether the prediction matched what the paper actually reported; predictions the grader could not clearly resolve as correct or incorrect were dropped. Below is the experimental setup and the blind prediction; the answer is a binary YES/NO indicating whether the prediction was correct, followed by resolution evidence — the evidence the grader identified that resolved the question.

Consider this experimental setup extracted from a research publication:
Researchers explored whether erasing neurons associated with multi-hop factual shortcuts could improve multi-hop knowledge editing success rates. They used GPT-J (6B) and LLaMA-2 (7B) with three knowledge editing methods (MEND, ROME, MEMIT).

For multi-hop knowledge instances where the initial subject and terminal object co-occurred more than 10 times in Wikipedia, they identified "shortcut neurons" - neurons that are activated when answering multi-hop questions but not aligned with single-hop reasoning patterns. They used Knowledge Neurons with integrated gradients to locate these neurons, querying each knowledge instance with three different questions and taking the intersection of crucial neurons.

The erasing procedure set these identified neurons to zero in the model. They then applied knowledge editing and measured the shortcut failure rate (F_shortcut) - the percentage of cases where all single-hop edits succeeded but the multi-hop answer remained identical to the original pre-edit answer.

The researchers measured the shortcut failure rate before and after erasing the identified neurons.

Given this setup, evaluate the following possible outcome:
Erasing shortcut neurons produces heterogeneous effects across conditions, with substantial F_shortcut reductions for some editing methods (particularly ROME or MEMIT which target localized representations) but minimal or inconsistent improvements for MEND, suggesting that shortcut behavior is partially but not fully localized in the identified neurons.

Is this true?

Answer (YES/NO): NO